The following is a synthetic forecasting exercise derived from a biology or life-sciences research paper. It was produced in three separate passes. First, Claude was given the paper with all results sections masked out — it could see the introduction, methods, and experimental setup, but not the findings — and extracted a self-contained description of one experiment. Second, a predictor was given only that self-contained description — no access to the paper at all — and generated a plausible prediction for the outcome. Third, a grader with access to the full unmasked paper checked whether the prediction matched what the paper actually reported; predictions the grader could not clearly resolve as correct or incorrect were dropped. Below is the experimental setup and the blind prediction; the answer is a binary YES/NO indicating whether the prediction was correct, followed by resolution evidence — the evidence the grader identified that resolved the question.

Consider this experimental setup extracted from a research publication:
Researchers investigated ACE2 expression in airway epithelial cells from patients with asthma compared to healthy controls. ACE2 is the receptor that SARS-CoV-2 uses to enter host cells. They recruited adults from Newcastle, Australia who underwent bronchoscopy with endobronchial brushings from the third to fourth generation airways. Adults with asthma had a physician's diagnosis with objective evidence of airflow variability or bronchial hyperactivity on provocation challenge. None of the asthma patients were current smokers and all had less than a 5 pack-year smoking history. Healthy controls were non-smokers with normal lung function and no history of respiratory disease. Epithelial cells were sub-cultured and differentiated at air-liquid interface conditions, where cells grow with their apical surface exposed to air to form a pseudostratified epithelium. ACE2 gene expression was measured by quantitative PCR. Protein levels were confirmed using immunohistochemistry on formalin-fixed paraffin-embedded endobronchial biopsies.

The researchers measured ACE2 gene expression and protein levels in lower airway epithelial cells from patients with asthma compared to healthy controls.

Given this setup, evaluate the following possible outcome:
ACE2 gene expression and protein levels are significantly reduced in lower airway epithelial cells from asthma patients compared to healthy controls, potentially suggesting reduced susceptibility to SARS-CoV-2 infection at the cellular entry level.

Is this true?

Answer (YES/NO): YES